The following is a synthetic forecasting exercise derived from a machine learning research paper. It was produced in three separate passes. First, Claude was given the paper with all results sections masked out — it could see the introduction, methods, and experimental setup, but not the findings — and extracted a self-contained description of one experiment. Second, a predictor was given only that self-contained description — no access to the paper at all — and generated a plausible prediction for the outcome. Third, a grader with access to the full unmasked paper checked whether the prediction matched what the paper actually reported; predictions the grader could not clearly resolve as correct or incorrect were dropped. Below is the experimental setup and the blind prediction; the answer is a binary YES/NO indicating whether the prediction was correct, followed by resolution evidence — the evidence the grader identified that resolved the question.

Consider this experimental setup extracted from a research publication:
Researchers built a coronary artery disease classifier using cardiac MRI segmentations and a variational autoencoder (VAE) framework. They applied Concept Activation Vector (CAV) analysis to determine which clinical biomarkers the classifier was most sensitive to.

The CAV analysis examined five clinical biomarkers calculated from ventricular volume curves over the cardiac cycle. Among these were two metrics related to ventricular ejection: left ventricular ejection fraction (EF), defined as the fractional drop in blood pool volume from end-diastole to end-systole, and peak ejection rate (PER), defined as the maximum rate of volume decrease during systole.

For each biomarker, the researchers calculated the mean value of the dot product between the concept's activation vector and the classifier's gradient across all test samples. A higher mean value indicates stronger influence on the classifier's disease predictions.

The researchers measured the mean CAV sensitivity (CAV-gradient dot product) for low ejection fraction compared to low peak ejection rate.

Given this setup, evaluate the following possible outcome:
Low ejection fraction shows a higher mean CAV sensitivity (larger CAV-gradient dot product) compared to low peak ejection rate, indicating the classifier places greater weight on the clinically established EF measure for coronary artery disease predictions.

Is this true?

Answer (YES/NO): NO